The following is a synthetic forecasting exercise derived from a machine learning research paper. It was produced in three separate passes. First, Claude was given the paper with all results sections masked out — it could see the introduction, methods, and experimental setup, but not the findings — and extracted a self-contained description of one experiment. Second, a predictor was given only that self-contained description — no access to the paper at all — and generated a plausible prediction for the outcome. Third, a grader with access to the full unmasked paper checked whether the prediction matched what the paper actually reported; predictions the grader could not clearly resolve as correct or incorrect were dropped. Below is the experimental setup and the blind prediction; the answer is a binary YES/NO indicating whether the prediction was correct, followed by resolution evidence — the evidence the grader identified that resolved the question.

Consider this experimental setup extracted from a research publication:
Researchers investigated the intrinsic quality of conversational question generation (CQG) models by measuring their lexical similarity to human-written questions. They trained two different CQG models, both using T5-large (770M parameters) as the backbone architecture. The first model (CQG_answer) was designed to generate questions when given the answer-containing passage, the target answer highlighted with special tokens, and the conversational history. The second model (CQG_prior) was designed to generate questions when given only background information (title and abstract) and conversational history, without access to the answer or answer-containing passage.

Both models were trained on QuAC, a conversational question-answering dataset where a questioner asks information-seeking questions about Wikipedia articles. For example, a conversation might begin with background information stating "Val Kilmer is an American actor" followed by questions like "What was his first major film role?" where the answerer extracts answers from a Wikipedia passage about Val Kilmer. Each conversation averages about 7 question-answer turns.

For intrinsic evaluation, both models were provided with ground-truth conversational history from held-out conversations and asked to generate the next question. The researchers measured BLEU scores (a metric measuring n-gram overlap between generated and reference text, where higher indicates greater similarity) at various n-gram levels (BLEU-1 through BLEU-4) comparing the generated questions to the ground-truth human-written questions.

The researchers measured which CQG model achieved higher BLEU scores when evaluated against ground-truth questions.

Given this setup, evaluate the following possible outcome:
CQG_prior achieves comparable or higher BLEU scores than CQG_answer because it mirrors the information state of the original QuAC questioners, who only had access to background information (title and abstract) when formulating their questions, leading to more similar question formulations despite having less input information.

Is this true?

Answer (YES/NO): NO